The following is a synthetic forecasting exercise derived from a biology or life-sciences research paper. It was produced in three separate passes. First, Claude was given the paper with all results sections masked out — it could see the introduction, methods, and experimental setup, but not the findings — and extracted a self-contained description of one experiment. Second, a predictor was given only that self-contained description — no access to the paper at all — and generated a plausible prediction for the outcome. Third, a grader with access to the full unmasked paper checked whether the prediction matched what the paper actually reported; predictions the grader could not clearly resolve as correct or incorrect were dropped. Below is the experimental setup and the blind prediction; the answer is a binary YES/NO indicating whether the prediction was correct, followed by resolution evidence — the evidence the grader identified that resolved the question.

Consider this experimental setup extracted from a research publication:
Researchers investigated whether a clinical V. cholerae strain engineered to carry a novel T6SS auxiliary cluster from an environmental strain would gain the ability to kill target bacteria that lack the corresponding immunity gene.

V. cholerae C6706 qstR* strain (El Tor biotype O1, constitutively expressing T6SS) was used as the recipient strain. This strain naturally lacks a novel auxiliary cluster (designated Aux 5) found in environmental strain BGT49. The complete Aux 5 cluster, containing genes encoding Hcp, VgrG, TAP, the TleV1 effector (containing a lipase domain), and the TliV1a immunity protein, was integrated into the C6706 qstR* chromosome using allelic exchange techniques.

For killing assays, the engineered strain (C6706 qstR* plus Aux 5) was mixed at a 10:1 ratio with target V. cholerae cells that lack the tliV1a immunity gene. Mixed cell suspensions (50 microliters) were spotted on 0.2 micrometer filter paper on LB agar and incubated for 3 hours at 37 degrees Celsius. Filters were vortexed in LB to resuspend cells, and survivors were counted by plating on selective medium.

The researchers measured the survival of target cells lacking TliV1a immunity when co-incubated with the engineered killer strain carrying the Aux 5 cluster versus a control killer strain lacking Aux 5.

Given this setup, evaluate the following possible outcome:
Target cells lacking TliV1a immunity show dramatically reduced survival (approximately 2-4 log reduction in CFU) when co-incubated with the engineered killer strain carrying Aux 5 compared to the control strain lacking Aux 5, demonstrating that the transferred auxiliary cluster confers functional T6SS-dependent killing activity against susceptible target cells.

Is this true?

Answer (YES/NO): NO